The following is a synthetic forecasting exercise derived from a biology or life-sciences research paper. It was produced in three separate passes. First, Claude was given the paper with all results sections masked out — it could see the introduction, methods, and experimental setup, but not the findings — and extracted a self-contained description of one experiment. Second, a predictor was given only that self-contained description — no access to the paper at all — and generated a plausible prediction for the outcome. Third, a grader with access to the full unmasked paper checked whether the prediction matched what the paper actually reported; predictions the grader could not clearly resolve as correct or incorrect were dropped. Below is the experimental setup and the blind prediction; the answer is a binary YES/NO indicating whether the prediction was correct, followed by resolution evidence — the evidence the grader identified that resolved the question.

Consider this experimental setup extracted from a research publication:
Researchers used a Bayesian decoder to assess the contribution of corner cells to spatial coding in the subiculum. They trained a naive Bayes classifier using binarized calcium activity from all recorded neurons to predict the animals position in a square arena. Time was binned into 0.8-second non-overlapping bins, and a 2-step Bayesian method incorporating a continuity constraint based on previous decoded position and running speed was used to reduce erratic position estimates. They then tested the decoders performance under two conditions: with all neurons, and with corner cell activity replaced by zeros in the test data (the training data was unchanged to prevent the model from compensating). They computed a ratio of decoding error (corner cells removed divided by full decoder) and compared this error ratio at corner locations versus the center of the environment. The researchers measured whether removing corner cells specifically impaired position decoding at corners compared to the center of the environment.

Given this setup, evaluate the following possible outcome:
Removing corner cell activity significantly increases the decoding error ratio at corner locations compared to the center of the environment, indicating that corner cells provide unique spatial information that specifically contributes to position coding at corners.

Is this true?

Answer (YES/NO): YES